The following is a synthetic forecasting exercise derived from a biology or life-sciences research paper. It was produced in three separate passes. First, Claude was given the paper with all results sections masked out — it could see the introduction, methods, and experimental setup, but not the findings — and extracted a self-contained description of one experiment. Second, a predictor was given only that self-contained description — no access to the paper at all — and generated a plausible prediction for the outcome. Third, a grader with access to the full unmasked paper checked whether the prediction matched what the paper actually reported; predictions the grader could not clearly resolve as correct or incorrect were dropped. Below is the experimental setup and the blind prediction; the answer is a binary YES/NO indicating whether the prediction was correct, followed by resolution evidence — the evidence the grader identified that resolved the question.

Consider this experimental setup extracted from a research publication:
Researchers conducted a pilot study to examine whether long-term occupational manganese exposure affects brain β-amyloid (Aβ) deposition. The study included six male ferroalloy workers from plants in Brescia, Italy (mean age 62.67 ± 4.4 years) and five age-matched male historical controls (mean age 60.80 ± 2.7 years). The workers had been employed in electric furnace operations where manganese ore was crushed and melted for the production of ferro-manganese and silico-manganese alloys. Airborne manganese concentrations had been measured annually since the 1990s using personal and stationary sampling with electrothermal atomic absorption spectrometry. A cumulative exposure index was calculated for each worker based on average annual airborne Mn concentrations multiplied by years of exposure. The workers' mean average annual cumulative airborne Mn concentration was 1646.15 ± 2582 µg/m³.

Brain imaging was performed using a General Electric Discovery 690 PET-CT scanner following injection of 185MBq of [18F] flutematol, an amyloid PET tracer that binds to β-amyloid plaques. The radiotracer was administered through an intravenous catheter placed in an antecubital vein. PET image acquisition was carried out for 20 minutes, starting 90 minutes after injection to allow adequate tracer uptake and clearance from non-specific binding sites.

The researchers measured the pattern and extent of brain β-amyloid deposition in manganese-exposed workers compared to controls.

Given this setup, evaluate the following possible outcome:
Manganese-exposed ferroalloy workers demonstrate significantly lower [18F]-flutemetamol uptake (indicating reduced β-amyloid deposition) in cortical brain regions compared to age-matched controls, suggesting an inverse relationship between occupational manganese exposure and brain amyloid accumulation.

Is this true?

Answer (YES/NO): NO